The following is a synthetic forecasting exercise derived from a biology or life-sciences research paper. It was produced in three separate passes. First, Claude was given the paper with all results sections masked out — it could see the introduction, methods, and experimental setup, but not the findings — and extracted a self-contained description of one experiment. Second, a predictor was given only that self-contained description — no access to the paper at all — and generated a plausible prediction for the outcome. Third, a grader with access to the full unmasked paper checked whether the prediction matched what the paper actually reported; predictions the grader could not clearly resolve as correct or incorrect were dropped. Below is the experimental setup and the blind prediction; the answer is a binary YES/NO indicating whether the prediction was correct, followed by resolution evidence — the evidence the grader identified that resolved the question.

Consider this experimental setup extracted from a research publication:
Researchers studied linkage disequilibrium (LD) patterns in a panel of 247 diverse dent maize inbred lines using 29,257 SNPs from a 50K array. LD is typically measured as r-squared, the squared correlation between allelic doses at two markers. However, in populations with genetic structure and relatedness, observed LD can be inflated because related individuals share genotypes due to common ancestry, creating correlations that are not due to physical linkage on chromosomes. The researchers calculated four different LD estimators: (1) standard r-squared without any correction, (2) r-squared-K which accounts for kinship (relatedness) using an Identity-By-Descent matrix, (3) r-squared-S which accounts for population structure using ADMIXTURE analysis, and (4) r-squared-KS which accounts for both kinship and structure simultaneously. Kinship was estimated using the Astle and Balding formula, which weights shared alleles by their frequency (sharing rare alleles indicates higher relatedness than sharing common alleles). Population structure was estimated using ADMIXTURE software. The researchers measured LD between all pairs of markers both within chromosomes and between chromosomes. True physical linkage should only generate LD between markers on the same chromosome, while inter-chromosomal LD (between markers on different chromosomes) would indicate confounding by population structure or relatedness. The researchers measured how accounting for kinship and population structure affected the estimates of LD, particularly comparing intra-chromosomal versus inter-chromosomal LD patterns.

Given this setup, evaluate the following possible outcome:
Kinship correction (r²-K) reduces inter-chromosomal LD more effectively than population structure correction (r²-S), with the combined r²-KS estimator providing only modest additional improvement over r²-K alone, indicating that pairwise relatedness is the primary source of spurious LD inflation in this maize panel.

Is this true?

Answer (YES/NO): YES